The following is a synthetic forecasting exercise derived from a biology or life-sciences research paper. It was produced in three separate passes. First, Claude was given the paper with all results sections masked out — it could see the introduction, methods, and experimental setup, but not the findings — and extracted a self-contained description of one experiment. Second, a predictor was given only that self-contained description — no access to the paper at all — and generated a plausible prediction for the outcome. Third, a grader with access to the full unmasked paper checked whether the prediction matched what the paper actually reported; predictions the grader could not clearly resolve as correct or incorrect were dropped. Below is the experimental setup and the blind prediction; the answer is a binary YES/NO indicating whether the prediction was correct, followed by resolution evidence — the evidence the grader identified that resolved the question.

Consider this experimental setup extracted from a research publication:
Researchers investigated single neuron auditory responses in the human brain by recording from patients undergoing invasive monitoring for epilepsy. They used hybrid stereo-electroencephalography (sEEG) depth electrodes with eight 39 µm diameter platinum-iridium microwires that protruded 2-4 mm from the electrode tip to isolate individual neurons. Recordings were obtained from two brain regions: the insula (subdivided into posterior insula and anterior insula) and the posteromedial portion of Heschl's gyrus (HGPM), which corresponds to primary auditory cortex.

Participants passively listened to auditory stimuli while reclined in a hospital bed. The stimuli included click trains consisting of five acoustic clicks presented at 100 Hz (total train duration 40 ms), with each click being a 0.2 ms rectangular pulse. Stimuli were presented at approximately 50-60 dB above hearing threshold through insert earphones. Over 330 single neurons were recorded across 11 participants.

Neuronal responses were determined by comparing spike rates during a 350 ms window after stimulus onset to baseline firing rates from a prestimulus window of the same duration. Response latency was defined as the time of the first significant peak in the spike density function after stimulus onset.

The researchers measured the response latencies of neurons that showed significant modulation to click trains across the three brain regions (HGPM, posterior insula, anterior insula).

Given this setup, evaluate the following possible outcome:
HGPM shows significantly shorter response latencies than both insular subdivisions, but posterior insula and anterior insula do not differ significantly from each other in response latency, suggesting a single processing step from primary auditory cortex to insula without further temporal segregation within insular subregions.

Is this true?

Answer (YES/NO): NO